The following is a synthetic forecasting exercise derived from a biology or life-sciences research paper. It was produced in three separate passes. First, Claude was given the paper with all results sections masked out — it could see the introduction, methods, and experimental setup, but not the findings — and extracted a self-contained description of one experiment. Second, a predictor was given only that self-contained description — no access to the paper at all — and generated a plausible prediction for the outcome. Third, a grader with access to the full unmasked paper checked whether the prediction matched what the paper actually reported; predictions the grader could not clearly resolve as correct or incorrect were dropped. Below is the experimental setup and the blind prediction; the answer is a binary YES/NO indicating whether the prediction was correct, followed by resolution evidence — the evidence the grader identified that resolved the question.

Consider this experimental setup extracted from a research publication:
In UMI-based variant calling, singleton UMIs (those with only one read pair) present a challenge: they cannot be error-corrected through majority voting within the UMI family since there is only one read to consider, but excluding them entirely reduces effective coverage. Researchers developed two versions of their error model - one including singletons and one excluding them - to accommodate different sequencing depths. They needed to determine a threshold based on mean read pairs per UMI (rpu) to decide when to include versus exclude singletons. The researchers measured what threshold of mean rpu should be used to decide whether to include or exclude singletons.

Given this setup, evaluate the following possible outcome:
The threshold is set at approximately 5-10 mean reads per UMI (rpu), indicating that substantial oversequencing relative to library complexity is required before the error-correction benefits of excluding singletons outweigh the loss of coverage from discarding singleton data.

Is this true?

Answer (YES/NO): NO